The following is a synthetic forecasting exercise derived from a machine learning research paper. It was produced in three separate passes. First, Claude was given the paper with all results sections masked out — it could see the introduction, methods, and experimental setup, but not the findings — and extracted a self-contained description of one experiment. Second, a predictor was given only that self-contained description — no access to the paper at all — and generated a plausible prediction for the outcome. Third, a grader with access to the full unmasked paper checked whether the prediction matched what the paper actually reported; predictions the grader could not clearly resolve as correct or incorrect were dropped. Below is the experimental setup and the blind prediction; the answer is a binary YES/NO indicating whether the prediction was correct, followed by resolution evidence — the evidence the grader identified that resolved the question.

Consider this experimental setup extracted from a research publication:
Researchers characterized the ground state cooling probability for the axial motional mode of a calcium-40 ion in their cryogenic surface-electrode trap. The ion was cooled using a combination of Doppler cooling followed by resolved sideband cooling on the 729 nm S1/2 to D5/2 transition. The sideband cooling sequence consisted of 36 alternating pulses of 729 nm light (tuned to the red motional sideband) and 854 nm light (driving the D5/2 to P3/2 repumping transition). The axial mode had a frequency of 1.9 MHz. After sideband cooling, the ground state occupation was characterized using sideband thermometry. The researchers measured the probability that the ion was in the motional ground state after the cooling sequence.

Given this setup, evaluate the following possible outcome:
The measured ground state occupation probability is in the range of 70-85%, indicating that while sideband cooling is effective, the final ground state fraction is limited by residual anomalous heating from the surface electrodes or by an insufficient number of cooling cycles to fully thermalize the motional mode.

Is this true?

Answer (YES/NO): NO